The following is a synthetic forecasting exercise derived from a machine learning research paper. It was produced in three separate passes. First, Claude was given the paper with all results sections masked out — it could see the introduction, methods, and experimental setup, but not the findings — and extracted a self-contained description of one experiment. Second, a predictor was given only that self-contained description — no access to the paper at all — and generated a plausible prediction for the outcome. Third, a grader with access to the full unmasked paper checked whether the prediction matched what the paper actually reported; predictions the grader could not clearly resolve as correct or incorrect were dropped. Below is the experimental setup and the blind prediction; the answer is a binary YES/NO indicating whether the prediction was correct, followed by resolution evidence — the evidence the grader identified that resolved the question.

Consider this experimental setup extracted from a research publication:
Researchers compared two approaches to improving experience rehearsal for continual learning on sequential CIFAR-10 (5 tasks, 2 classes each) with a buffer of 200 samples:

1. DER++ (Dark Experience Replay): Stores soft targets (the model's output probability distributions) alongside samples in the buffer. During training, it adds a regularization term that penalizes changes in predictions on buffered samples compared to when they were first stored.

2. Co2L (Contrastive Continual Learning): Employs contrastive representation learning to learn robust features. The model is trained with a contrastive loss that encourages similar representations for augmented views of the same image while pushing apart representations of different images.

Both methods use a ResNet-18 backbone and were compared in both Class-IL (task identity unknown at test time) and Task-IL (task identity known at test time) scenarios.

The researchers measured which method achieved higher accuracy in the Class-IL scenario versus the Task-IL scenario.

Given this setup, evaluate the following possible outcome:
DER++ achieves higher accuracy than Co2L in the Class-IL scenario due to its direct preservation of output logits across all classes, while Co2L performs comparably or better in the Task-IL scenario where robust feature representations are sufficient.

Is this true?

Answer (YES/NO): NO